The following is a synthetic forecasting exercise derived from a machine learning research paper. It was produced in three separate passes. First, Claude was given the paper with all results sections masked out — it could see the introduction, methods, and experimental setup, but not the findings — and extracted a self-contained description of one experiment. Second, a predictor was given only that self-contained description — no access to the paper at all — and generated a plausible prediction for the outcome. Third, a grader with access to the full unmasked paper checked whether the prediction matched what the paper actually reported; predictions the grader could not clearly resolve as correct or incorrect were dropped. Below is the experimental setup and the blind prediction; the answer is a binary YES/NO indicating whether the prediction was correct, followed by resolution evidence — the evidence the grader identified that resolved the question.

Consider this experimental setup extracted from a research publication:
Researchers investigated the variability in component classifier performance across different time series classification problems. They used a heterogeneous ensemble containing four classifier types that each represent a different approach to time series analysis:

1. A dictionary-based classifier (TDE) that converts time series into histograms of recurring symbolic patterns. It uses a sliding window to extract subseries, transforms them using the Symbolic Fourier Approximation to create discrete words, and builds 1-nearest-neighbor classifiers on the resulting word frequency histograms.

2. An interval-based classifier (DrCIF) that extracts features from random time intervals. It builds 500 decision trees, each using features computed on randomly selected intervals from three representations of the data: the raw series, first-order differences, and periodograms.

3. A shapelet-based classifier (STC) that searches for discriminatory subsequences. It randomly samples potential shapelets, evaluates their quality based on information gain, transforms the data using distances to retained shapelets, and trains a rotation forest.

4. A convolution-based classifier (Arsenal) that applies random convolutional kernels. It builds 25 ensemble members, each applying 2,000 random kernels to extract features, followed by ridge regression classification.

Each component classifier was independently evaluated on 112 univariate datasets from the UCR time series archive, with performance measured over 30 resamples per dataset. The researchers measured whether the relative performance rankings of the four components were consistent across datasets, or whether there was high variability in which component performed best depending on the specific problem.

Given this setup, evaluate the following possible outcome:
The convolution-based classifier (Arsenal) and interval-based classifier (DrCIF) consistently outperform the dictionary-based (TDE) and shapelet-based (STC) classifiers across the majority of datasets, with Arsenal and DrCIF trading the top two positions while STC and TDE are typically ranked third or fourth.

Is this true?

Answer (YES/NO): NO